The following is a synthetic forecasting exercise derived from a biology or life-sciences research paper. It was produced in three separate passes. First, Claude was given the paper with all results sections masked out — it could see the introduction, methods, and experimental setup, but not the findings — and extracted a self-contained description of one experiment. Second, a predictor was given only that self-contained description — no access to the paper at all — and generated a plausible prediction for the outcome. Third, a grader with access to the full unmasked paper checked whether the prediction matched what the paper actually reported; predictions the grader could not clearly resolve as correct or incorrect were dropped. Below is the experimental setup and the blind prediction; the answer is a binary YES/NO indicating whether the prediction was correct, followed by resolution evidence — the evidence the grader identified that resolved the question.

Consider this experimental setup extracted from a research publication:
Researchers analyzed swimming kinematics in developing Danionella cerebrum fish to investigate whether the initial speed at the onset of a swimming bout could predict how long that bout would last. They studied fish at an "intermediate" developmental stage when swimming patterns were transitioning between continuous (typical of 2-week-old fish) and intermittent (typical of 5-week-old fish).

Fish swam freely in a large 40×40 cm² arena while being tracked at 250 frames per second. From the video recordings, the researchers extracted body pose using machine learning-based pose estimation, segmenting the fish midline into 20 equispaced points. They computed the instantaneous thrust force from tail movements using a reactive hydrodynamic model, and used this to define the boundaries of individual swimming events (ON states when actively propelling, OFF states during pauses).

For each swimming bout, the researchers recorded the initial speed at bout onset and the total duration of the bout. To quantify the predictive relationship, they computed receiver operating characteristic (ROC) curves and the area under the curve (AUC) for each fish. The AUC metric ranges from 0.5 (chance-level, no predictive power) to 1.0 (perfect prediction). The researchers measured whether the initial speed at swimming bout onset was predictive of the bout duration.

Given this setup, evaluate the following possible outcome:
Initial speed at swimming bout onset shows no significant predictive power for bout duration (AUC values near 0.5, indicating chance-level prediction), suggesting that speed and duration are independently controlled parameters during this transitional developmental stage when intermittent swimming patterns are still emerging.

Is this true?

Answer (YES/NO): NO